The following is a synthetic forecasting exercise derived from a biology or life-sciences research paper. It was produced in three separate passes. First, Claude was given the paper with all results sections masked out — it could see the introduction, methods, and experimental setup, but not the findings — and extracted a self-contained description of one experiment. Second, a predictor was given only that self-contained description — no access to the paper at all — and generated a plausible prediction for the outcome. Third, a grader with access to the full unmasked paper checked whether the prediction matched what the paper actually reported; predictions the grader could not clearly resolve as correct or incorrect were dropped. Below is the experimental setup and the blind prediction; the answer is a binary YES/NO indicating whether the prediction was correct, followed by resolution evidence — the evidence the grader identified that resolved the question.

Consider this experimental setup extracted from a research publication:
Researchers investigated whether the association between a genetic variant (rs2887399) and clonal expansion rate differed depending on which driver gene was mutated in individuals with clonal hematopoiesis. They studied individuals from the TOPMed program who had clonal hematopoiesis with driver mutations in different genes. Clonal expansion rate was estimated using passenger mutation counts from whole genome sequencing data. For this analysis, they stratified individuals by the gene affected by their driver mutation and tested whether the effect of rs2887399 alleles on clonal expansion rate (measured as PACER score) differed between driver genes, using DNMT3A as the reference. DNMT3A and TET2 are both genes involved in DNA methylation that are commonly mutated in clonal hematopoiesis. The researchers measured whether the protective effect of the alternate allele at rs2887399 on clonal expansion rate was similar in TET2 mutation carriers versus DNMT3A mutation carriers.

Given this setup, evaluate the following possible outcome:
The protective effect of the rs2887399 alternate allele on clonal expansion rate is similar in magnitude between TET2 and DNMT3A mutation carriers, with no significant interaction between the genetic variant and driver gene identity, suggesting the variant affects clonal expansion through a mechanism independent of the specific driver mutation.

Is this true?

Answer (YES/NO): NO